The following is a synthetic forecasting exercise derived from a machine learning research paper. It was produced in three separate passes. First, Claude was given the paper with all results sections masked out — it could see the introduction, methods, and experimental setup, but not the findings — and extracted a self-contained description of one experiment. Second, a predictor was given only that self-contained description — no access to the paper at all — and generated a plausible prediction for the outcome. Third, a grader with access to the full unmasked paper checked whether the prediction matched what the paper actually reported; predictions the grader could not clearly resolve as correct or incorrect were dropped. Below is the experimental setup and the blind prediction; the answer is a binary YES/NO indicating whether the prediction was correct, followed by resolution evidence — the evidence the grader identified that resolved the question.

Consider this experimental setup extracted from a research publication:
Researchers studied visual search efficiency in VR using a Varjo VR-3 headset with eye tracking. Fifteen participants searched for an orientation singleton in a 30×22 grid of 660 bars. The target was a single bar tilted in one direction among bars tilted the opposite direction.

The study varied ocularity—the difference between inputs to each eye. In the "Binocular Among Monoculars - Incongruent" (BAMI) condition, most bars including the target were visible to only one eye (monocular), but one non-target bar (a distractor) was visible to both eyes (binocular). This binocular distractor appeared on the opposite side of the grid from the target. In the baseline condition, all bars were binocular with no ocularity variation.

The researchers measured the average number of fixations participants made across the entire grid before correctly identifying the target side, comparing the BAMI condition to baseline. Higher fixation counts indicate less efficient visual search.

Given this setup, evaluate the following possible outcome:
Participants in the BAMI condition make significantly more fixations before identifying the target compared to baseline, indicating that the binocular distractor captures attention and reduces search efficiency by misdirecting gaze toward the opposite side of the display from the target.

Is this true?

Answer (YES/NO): YES